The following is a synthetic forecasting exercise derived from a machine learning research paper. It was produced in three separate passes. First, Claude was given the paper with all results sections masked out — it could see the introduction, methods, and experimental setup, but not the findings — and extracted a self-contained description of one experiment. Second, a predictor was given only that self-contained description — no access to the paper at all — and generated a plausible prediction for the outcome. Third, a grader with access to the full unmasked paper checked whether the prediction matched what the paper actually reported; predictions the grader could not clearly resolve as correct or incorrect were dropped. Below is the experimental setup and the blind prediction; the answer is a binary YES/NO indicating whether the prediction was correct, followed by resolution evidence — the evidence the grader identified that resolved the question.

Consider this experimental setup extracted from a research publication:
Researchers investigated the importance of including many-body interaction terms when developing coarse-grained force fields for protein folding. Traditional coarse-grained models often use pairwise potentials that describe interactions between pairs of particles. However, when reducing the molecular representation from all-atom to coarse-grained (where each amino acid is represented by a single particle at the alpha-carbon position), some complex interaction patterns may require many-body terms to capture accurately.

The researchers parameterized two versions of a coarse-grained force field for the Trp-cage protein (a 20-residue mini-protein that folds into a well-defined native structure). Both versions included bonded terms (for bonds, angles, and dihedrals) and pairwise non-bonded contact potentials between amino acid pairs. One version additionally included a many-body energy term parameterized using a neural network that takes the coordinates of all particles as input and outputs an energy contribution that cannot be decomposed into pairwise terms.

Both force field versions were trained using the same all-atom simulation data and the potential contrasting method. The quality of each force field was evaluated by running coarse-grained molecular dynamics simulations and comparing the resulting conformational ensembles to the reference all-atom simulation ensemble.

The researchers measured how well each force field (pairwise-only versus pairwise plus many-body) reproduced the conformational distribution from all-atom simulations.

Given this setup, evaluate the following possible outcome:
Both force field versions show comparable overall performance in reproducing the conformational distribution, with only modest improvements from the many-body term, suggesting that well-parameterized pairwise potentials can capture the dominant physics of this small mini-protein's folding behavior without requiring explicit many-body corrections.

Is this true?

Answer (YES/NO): NO